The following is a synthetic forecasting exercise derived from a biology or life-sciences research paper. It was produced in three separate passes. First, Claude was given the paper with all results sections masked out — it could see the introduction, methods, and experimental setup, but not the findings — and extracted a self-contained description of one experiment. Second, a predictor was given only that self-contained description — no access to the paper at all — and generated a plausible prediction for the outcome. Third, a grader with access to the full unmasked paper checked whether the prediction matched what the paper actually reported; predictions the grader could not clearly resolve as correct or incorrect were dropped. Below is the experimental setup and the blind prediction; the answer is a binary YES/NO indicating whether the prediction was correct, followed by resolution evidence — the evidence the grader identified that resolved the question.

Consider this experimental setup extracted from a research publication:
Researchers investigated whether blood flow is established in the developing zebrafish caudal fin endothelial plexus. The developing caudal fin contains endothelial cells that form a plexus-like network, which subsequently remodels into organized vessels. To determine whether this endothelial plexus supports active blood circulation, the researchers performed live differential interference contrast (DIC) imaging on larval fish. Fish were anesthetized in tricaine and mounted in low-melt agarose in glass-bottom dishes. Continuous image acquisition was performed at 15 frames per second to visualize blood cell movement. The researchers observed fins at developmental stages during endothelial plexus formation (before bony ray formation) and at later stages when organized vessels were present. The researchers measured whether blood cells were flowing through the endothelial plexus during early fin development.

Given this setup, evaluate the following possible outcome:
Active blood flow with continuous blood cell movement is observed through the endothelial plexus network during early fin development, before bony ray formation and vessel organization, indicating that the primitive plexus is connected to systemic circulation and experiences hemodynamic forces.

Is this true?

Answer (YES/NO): NO